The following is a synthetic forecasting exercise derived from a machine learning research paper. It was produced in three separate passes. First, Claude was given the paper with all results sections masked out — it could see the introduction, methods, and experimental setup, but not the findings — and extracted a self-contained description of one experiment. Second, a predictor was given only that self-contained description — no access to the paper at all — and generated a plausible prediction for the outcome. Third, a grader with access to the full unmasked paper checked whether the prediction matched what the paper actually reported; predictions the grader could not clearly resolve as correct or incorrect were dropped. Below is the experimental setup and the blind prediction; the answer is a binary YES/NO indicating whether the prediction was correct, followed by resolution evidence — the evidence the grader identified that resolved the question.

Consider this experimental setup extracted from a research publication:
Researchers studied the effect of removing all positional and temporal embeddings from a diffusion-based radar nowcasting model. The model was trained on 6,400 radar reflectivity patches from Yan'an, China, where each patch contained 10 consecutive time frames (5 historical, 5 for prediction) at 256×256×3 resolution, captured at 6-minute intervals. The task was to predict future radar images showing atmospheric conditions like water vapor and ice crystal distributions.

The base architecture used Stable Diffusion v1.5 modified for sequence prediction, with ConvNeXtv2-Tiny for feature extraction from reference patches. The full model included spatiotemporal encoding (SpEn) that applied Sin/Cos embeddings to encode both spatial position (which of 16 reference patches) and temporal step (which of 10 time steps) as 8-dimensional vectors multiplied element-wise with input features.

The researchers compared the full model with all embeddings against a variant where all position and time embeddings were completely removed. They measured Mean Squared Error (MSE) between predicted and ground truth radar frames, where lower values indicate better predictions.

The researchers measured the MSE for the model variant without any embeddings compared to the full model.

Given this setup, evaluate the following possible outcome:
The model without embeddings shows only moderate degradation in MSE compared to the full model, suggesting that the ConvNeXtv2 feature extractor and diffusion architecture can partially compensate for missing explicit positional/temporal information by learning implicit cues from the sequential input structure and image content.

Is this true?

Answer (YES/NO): NO